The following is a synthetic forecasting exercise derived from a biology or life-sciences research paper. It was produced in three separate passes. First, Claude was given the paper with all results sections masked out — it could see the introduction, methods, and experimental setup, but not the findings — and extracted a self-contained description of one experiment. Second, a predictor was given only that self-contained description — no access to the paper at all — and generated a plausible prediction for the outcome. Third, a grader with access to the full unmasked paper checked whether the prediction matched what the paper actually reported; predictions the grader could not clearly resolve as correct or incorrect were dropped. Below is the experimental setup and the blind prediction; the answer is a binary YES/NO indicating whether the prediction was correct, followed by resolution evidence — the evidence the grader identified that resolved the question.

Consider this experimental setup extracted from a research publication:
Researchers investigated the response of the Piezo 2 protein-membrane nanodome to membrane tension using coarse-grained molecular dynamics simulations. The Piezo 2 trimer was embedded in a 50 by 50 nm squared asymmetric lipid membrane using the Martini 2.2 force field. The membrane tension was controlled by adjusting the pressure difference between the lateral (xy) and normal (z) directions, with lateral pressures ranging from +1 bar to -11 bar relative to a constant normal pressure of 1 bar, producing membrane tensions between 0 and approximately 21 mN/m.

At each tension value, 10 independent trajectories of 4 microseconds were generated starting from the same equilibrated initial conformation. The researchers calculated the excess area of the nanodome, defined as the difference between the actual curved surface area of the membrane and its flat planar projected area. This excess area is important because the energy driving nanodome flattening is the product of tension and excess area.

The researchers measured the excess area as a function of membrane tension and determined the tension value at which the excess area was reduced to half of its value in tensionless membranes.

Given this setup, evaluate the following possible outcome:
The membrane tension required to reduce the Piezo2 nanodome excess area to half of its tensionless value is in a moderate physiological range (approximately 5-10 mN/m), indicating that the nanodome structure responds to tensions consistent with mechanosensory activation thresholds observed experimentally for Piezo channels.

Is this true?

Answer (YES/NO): NO